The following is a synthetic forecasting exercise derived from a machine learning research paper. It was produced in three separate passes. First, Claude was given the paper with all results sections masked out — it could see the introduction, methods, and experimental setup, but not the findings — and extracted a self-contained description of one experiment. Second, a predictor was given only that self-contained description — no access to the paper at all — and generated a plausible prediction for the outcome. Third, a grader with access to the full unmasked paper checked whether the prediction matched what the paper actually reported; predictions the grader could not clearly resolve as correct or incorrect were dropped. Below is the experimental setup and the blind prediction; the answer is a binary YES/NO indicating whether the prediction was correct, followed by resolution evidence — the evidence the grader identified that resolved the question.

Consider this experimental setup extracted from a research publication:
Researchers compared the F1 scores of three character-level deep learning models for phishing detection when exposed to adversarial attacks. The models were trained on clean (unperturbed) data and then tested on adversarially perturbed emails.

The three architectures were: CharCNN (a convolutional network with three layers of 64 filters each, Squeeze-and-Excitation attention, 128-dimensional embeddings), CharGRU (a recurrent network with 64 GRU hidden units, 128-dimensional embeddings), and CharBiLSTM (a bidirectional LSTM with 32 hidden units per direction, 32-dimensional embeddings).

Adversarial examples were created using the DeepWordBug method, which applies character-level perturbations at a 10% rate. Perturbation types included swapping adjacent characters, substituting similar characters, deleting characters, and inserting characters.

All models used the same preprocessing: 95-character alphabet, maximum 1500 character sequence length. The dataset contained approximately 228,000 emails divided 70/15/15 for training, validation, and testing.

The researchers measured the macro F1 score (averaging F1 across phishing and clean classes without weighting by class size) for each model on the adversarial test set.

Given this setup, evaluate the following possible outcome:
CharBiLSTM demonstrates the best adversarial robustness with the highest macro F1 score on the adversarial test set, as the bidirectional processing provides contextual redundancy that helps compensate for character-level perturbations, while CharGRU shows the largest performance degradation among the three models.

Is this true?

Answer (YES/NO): YES